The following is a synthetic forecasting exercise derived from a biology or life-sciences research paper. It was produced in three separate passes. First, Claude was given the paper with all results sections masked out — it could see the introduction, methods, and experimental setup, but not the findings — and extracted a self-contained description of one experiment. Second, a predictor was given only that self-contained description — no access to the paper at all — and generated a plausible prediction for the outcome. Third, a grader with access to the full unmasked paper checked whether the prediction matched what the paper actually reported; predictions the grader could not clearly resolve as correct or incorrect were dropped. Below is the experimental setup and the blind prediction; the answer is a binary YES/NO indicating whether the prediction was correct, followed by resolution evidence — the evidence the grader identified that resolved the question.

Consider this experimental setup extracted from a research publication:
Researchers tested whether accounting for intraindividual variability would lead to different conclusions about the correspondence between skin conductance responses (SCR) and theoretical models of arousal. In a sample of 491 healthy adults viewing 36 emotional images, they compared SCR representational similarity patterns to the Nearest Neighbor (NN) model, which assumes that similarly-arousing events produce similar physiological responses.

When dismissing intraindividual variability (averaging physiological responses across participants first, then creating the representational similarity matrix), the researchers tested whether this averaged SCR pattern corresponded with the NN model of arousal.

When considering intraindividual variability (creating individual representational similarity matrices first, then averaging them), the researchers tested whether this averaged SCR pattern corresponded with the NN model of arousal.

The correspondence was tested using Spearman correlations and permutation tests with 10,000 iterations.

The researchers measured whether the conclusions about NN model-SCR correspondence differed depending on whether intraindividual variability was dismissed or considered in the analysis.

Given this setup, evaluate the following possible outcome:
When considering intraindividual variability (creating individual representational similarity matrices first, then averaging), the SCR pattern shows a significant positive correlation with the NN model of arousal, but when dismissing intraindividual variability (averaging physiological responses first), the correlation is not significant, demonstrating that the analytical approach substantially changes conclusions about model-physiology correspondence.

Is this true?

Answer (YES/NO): NO